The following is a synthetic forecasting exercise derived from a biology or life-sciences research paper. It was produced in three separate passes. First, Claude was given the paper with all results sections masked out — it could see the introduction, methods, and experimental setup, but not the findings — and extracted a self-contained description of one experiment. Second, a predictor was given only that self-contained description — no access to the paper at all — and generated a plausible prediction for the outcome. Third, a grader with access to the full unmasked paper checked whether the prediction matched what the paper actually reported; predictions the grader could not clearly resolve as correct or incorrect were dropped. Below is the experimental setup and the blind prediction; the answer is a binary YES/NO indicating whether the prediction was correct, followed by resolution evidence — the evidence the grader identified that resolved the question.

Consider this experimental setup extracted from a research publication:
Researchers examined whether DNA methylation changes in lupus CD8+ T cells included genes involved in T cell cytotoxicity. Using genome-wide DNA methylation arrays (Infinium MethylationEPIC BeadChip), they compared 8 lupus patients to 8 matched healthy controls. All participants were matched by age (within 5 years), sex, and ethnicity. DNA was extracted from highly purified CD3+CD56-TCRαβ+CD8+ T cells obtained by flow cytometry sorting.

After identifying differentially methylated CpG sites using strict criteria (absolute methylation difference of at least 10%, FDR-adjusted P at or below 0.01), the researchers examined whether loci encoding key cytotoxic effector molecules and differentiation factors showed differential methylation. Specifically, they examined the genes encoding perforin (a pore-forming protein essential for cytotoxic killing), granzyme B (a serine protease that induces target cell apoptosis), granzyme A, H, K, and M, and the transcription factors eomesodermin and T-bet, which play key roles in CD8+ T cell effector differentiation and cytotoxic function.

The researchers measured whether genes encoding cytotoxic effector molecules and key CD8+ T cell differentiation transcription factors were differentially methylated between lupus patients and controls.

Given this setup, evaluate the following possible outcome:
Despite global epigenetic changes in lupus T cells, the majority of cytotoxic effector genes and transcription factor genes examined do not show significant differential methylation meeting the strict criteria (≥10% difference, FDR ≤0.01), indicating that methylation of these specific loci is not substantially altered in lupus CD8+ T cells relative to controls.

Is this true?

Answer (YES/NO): YES